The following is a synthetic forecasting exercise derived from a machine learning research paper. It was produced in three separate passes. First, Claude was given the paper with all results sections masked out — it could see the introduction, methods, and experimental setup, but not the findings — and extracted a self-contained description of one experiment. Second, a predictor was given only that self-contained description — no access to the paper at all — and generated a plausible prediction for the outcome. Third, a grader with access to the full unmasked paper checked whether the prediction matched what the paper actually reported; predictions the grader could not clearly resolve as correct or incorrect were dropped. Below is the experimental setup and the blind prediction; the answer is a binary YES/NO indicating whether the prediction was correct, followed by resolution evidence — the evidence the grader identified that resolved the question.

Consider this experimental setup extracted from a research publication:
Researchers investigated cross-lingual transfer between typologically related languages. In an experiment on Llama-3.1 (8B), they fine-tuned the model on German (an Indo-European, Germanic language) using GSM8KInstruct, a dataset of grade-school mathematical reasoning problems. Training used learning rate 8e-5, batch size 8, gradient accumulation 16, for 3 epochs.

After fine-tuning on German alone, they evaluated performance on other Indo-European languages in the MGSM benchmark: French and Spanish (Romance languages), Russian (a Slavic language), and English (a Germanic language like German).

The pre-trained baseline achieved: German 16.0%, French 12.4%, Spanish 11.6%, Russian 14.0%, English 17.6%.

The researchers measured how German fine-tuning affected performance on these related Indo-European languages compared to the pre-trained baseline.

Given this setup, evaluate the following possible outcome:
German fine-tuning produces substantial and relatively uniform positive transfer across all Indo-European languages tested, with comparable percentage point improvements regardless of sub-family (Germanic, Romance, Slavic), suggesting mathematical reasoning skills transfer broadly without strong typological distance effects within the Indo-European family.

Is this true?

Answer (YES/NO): NO